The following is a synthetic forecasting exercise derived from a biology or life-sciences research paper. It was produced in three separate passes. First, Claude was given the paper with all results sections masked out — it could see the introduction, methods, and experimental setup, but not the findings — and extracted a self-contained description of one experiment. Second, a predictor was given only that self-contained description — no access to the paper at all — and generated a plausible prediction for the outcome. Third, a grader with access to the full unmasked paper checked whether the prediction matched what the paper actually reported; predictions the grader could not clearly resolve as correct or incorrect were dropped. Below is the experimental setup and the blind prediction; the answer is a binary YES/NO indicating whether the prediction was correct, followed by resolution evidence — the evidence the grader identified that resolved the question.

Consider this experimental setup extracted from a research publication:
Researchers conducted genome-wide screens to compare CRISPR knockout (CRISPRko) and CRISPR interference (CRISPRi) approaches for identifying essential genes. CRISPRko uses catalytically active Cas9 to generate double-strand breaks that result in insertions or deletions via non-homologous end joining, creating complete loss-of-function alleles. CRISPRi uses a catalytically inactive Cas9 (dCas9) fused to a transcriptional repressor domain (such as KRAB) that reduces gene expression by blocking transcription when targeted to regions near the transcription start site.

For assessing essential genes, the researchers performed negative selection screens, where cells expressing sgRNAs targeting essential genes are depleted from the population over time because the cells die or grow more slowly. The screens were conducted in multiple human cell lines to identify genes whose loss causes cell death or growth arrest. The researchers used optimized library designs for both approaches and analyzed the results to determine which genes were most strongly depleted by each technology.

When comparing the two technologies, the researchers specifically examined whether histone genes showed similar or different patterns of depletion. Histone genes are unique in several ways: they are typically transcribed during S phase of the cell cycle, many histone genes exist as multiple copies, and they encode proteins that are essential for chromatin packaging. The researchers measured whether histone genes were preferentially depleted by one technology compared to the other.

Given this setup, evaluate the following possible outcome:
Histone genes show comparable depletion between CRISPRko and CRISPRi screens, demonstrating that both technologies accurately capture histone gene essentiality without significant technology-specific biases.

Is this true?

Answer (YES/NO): NO